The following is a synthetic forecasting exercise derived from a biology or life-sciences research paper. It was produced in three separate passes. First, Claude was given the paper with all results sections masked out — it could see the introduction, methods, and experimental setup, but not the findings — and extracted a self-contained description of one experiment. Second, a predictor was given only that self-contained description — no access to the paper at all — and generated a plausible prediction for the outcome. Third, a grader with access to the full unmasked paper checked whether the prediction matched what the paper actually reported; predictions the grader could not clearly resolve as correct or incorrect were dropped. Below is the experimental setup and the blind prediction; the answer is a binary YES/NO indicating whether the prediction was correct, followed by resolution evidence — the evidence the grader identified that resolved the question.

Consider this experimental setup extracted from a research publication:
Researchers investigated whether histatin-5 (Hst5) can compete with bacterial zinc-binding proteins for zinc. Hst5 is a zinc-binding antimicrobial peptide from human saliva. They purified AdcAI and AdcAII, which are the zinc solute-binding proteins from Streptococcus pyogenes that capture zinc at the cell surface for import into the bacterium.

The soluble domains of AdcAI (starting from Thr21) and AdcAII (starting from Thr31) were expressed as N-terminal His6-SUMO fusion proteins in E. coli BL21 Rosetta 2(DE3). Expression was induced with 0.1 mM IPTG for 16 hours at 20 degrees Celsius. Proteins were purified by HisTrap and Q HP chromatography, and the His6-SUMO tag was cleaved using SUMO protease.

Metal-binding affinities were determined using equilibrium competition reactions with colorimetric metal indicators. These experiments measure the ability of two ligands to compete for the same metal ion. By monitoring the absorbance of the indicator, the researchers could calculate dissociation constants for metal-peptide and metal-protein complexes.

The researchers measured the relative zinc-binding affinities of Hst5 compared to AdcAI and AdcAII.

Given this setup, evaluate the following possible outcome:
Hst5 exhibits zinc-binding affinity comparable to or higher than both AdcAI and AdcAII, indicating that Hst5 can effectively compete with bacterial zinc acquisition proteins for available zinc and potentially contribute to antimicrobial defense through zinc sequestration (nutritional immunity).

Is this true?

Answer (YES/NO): NO